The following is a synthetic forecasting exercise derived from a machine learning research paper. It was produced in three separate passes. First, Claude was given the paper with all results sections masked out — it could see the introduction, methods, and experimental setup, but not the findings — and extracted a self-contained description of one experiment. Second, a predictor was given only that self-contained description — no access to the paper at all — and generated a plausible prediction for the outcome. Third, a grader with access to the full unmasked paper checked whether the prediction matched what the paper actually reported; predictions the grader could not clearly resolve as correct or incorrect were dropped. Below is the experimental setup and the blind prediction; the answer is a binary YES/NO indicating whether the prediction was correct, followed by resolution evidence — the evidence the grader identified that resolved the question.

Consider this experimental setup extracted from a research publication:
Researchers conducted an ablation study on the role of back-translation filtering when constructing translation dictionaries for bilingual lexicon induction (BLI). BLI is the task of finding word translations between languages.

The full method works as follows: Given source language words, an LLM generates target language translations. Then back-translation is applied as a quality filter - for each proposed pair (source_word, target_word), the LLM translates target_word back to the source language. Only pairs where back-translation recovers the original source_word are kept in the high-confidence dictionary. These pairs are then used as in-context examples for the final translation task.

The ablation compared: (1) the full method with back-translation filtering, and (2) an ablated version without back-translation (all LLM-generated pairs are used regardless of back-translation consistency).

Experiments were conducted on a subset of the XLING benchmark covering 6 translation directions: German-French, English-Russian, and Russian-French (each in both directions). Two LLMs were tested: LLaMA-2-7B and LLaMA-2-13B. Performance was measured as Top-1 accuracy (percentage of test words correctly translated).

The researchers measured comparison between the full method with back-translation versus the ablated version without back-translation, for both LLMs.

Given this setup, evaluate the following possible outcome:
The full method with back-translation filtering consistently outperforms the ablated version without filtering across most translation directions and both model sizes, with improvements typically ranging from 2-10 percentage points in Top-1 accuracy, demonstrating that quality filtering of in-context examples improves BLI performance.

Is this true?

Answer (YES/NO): YES